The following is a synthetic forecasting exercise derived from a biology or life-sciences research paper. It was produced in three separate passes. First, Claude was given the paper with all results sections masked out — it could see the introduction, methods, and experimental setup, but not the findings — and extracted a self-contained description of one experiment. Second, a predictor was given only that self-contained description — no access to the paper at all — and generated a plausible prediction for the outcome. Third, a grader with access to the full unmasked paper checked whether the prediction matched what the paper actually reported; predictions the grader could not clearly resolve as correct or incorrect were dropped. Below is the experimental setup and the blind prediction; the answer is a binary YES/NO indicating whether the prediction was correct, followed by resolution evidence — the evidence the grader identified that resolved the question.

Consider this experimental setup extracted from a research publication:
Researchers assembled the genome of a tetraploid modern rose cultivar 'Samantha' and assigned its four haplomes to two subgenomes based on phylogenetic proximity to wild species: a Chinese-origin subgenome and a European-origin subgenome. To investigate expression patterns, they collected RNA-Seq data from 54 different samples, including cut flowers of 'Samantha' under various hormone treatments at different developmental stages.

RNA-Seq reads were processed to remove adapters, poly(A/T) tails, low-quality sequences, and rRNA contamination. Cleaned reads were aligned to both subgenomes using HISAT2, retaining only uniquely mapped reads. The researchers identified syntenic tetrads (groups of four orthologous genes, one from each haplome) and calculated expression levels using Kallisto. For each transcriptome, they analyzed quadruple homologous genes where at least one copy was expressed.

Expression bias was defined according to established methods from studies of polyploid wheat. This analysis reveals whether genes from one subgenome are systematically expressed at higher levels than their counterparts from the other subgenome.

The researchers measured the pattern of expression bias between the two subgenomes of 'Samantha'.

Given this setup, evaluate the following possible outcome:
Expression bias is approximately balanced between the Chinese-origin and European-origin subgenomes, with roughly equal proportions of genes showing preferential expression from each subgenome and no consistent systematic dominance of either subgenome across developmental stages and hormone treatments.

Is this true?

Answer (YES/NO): NO